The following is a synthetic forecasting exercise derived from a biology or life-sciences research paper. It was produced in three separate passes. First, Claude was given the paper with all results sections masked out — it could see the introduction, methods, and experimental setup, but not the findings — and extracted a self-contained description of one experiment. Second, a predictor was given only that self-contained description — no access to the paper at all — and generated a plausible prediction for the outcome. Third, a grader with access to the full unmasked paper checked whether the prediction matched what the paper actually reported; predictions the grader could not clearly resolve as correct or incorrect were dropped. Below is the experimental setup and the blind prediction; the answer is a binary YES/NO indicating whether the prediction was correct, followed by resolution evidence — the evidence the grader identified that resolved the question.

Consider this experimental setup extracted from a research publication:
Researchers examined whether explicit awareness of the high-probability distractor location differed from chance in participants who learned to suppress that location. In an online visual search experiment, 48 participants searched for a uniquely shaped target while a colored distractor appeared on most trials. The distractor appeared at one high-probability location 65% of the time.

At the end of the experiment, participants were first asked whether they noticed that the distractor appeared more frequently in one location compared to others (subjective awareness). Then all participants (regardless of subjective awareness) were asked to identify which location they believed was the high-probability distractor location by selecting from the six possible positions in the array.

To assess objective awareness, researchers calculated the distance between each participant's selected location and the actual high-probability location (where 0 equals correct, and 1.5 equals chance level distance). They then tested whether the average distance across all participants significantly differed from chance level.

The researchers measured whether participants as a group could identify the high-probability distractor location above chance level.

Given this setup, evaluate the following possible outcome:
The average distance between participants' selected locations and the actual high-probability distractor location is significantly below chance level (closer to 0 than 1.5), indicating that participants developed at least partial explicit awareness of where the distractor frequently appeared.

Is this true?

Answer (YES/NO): NO